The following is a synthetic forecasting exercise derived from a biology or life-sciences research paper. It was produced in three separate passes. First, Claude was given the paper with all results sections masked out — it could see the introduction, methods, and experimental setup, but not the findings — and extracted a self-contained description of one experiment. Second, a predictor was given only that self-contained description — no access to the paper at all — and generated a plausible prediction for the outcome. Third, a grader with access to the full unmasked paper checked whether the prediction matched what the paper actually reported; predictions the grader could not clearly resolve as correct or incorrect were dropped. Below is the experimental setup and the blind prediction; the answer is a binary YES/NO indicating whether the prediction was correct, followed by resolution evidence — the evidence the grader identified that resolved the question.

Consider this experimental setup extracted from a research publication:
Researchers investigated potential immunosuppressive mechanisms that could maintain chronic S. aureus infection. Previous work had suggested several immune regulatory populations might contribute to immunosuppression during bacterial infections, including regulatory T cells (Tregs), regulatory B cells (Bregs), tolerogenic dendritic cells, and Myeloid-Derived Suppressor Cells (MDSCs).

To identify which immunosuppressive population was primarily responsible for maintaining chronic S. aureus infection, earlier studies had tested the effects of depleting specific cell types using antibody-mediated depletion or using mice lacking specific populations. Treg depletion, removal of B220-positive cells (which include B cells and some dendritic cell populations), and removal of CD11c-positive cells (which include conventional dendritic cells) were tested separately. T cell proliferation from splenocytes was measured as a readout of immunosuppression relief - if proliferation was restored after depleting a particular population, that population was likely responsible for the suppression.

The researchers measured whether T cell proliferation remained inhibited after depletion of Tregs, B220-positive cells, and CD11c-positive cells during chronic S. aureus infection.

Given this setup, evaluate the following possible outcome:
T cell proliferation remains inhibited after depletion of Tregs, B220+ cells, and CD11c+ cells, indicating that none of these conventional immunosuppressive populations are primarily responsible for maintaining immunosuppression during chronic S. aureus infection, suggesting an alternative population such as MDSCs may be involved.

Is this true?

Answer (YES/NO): YES